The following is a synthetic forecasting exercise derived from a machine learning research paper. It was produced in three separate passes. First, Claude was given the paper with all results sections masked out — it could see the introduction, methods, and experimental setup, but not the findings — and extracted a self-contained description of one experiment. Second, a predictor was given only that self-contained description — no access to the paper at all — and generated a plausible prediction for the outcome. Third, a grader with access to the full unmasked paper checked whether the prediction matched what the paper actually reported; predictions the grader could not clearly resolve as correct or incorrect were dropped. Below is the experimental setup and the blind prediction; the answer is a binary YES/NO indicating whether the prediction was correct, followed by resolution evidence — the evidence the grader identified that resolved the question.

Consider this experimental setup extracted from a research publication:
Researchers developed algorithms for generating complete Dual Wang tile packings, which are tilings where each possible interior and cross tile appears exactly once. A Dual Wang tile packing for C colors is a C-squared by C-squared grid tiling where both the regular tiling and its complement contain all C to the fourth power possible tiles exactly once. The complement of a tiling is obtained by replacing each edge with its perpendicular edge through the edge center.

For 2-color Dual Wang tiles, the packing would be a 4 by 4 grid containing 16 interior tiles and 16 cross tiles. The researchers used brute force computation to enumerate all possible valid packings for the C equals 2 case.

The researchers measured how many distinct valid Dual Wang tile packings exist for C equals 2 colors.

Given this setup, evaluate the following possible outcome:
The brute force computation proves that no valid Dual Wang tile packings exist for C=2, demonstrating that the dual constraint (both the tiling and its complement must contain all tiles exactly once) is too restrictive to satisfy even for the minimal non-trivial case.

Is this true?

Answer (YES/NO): NO